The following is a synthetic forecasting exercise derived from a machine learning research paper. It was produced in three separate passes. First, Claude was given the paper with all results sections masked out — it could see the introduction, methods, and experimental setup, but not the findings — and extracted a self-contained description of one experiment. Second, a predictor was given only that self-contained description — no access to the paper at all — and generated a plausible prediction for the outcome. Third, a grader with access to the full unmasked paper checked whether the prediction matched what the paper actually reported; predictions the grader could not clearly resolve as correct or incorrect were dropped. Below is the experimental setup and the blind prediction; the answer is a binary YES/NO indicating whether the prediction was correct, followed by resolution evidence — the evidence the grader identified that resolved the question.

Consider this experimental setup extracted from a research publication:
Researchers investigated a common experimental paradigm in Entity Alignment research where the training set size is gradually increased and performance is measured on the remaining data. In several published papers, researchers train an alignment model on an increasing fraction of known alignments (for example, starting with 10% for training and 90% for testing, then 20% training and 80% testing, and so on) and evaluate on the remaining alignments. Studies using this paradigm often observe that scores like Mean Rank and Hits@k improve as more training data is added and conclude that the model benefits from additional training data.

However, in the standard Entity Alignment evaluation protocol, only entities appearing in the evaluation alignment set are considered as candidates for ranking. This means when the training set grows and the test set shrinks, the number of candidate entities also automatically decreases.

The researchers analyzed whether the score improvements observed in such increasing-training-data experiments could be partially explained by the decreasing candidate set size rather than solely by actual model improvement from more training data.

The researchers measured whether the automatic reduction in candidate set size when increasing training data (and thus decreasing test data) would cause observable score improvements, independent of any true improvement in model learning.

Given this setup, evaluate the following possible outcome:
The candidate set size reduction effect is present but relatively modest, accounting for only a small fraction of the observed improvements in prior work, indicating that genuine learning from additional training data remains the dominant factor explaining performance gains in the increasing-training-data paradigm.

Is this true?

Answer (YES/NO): NO